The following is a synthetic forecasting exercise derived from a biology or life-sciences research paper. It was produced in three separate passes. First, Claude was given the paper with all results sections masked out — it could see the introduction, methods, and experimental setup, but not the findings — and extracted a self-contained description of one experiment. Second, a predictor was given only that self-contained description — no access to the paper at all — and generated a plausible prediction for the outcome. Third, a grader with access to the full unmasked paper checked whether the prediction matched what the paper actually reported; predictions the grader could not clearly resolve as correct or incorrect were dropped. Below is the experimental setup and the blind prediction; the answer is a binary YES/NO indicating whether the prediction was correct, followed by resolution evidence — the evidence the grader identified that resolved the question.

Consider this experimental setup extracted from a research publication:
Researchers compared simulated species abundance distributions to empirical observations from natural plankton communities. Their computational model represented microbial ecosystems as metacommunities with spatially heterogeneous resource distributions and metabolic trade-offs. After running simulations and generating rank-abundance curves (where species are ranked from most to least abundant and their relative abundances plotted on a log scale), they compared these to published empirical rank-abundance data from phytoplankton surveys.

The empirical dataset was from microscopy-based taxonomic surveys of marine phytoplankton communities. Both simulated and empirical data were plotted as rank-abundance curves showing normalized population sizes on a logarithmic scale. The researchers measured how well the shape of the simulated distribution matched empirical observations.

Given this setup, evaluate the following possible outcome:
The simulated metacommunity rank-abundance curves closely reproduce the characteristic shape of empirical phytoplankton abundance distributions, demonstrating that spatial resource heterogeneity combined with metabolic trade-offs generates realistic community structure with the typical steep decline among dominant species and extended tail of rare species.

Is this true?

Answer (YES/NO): NO